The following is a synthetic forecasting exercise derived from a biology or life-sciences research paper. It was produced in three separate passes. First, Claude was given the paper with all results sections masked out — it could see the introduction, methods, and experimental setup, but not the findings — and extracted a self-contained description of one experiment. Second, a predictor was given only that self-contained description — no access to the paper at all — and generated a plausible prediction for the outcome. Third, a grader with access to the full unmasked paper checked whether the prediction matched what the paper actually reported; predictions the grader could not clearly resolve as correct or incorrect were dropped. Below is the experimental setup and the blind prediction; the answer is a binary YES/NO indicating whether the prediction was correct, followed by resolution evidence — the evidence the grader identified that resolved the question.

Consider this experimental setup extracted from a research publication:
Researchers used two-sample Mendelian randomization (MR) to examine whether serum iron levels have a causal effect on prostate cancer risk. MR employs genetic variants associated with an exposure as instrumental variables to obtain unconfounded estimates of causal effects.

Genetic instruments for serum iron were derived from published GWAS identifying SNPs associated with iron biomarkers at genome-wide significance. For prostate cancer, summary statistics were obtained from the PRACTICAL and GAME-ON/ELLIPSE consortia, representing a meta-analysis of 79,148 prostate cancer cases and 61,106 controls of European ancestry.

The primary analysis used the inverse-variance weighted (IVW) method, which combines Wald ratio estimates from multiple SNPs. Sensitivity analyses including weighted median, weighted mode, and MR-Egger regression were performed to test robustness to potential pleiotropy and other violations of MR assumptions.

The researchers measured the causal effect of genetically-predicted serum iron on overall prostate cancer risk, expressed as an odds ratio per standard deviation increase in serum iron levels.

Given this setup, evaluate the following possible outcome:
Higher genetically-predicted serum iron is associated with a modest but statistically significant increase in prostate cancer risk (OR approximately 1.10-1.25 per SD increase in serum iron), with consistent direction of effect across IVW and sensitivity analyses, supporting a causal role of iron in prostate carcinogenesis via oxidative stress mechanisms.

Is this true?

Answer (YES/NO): NO